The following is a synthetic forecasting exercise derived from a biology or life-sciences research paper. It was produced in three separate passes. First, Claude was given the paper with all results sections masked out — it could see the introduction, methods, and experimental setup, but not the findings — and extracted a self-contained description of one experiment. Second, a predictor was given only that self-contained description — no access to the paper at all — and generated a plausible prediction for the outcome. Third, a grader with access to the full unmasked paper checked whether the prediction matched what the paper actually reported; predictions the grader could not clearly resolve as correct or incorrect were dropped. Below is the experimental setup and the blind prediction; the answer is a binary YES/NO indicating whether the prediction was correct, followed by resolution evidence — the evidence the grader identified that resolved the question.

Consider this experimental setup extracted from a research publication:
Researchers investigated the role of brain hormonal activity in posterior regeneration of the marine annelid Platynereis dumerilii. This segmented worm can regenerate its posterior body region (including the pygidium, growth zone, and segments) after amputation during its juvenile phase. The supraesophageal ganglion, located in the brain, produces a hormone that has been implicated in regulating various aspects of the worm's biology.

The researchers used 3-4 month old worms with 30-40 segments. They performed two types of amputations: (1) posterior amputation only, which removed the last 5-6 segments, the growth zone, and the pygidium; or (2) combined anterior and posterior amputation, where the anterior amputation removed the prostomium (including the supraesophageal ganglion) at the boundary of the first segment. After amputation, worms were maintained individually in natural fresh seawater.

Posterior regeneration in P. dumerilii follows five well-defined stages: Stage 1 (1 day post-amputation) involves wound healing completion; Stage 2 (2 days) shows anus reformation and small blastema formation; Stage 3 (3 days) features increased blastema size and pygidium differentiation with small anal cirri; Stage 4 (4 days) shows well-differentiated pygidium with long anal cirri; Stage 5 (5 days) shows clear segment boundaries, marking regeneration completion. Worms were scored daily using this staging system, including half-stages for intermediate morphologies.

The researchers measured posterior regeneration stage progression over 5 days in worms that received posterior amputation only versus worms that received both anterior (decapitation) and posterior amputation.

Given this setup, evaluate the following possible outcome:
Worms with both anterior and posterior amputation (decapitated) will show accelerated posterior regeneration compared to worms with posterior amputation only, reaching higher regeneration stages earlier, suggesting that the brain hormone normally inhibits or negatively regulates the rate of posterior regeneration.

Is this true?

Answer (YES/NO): NO